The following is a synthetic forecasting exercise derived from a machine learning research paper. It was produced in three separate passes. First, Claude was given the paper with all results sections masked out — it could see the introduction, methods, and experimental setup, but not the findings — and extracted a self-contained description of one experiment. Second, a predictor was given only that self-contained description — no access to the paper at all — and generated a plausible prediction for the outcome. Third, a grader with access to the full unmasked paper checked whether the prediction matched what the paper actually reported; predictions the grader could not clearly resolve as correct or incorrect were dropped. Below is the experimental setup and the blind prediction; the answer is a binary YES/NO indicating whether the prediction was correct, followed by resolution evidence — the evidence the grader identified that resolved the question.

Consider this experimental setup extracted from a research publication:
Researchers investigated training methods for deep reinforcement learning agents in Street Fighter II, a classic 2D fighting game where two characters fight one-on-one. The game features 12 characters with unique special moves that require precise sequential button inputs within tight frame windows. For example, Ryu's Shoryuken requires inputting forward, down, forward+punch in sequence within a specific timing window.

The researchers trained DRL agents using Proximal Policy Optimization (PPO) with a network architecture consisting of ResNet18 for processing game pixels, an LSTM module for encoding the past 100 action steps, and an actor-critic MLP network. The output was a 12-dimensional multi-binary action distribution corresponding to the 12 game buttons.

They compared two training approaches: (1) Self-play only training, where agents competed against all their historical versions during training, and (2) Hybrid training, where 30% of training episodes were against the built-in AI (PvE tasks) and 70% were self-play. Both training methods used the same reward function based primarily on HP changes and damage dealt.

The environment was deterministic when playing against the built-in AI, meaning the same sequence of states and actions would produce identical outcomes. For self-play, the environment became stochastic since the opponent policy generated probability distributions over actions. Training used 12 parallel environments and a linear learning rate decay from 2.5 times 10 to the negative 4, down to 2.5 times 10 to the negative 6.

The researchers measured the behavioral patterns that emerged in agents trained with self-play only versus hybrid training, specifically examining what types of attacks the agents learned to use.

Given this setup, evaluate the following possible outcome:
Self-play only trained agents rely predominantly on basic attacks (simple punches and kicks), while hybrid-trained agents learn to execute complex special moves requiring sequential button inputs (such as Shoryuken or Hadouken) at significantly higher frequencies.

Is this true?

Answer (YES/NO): YES